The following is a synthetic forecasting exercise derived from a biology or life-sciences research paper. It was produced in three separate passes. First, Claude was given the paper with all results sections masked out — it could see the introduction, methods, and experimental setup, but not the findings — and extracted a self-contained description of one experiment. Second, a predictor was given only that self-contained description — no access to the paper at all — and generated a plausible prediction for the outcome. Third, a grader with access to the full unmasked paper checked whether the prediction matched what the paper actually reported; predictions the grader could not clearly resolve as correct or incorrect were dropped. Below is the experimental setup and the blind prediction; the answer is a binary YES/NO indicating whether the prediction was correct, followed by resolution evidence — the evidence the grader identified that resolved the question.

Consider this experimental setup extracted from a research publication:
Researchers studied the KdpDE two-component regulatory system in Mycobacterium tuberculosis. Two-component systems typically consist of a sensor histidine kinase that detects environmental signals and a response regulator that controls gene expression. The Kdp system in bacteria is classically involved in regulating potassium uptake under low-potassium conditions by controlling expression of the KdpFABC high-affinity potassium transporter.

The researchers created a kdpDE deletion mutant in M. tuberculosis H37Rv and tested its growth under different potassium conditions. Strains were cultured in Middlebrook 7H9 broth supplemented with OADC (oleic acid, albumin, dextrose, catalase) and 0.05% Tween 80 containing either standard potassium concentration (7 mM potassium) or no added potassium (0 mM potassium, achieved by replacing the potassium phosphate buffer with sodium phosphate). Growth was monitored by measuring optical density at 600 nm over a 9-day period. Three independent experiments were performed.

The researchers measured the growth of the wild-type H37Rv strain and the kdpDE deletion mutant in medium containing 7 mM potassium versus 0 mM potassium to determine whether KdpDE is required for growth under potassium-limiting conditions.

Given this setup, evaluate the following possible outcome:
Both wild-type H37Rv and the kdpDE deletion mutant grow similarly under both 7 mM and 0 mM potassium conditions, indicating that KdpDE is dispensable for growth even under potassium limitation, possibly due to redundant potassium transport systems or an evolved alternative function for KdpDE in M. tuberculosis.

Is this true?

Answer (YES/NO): YES